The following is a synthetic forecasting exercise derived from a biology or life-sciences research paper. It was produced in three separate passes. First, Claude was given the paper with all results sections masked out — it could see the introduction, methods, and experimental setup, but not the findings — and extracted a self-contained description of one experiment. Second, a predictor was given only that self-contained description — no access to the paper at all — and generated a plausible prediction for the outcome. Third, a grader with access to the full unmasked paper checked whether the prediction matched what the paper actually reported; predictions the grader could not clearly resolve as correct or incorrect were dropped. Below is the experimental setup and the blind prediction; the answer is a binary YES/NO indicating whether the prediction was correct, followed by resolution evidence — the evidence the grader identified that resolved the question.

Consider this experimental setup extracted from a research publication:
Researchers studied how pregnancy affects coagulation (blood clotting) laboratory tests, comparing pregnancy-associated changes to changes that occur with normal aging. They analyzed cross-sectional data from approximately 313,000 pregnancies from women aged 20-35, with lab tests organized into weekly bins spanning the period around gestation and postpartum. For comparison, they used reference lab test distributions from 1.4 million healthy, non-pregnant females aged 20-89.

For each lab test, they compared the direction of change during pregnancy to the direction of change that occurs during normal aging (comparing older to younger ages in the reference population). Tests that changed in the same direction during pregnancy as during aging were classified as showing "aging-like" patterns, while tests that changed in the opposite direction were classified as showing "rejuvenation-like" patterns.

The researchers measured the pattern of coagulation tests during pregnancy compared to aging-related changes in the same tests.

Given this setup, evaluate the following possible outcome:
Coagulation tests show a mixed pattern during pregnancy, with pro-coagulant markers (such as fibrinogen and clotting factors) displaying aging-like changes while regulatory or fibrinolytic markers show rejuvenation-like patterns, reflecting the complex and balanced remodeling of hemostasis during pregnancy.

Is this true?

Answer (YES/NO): NO